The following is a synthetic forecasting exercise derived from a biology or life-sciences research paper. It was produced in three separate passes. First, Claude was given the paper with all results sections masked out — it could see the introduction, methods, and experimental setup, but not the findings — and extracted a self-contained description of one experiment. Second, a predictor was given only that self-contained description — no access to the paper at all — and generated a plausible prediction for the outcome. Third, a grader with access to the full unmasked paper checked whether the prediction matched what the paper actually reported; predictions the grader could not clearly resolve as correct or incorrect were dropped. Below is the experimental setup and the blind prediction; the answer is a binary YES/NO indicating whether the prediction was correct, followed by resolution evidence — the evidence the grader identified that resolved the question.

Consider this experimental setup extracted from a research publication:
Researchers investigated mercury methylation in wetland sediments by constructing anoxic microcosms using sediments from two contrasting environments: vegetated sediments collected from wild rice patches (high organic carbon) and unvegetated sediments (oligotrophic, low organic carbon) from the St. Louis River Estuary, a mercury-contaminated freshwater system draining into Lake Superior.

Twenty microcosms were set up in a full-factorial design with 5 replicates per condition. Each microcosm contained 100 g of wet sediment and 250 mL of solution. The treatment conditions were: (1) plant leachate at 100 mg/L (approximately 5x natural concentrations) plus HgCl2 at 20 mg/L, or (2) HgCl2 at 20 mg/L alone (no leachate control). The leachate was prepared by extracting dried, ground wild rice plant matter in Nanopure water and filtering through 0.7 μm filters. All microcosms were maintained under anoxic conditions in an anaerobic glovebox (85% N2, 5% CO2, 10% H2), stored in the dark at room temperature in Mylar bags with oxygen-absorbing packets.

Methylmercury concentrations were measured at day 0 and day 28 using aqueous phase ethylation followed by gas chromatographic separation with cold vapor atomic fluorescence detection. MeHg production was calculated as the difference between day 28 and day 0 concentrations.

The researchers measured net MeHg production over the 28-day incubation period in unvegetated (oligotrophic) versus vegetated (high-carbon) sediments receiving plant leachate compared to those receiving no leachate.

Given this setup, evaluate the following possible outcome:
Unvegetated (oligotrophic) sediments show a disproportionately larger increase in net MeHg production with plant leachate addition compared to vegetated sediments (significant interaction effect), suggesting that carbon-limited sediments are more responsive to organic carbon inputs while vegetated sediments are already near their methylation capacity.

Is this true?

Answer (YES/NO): YES